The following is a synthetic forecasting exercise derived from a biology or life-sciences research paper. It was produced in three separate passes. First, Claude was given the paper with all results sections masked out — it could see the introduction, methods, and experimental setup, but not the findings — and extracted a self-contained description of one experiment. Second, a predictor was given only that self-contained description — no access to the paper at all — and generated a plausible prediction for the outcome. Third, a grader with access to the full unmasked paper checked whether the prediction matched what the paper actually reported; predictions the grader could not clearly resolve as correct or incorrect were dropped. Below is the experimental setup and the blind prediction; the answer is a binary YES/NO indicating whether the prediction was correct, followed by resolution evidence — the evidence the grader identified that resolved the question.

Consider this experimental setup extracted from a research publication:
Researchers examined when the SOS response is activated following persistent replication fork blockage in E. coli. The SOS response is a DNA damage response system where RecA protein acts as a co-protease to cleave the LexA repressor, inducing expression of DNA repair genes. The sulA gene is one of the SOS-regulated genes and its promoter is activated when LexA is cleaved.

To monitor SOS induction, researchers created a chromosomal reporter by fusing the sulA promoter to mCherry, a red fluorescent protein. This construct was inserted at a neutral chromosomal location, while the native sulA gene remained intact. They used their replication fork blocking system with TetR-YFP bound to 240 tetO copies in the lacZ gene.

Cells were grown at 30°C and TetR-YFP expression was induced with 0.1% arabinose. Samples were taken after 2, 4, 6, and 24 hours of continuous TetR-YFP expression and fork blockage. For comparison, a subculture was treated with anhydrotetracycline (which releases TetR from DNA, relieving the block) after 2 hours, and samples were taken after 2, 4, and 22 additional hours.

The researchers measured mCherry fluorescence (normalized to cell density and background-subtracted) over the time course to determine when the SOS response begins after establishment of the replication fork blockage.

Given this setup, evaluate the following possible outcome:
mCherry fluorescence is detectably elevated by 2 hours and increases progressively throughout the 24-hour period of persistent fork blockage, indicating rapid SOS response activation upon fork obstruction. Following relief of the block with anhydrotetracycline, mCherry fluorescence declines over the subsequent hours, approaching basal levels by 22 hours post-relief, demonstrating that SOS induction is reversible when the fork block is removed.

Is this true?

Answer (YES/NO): NO